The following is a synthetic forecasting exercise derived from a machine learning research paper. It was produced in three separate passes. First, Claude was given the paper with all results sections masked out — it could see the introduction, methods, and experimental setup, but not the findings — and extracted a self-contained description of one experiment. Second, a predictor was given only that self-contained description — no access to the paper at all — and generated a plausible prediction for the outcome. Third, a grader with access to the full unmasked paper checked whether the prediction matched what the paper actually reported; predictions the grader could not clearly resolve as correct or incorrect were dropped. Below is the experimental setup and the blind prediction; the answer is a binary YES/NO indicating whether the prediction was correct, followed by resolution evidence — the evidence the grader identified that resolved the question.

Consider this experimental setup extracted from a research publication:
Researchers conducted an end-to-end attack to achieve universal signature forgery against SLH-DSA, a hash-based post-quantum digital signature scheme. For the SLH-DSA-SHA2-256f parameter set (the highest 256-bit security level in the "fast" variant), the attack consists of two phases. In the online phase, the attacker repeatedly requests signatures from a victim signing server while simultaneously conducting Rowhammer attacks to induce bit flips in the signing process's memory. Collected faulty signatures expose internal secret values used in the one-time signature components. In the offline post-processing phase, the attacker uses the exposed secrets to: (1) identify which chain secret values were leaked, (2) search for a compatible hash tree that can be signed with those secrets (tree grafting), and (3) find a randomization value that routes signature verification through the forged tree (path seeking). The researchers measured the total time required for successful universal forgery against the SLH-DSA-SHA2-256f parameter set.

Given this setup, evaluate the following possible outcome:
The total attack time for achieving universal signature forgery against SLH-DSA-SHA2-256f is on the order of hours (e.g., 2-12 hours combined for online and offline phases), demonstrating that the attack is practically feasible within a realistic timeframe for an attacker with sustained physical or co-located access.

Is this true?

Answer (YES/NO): YES